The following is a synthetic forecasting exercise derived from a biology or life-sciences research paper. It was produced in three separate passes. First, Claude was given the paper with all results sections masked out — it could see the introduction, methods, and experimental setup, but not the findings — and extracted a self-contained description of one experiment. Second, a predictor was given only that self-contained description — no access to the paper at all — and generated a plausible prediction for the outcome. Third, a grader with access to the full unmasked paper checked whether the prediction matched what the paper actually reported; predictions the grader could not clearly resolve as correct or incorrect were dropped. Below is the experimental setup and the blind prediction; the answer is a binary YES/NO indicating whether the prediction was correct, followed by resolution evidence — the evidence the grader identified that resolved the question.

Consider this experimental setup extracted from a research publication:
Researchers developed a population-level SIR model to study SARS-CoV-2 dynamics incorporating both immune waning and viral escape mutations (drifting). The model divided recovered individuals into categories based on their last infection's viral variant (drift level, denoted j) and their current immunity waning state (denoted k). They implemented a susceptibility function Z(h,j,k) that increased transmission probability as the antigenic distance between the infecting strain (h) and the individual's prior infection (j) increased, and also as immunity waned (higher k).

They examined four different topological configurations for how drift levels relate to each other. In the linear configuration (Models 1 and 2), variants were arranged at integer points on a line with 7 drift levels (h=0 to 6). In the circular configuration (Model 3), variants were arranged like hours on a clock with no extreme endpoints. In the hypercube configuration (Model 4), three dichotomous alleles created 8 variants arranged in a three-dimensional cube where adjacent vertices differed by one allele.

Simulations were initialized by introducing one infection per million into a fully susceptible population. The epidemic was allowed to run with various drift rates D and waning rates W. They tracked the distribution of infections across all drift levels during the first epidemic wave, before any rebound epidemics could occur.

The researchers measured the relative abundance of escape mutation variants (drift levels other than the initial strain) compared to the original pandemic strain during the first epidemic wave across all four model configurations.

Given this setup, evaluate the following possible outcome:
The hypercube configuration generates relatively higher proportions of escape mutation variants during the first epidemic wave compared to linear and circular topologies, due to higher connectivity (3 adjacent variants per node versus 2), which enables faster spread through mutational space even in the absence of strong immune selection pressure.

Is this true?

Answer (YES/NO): NO